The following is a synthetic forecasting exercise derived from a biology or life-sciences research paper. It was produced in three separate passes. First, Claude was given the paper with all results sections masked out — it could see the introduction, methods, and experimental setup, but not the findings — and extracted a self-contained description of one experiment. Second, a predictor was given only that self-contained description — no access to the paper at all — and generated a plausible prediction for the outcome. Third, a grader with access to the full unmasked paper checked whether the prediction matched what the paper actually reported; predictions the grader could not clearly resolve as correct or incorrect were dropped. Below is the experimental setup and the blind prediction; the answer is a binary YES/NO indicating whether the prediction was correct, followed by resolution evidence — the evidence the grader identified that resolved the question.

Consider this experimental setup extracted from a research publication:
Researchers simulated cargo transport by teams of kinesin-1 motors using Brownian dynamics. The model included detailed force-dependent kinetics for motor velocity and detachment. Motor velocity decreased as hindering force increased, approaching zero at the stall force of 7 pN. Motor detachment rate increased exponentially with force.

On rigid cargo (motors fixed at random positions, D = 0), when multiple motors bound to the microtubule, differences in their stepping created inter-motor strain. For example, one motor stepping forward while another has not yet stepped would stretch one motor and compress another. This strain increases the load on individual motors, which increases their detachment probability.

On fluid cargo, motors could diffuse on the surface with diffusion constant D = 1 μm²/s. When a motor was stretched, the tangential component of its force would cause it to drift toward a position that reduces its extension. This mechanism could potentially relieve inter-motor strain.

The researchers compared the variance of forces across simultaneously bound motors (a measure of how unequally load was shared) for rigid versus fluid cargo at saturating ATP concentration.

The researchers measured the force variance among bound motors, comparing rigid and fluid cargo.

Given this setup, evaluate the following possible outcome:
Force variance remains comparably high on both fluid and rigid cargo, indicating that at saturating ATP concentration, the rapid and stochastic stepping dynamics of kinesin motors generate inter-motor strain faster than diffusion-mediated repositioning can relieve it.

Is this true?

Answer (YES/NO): NO